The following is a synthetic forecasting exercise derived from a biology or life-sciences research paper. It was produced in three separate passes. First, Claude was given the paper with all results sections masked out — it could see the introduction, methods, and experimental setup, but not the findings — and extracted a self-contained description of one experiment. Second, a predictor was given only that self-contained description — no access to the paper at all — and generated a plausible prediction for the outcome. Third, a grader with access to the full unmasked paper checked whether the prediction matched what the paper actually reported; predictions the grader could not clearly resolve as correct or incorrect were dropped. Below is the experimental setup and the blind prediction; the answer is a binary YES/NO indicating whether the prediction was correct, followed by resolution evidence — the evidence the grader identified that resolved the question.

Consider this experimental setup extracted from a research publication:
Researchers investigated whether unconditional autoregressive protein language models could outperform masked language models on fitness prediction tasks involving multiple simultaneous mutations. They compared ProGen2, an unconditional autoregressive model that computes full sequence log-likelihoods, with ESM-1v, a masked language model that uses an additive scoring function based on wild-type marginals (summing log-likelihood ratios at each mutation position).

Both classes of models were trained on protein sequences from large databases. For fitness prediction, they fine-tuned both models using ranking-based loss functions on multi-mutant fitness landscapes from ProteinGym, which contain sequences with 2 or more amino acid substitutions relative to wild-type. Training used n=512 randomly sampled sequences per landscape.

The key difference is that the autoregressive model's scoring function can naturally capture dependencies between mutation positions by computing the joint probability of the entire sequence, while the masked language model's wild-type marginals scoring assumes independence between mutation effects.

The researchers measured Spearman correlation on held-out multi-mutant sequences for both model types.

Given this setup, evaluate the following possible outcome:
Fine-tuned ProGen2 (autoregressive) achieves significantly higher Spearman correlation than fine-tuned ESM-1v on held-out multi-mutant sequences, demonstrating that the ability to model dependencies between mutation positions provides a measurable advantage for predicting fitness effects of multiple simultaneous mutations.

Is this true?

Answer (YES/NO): YES